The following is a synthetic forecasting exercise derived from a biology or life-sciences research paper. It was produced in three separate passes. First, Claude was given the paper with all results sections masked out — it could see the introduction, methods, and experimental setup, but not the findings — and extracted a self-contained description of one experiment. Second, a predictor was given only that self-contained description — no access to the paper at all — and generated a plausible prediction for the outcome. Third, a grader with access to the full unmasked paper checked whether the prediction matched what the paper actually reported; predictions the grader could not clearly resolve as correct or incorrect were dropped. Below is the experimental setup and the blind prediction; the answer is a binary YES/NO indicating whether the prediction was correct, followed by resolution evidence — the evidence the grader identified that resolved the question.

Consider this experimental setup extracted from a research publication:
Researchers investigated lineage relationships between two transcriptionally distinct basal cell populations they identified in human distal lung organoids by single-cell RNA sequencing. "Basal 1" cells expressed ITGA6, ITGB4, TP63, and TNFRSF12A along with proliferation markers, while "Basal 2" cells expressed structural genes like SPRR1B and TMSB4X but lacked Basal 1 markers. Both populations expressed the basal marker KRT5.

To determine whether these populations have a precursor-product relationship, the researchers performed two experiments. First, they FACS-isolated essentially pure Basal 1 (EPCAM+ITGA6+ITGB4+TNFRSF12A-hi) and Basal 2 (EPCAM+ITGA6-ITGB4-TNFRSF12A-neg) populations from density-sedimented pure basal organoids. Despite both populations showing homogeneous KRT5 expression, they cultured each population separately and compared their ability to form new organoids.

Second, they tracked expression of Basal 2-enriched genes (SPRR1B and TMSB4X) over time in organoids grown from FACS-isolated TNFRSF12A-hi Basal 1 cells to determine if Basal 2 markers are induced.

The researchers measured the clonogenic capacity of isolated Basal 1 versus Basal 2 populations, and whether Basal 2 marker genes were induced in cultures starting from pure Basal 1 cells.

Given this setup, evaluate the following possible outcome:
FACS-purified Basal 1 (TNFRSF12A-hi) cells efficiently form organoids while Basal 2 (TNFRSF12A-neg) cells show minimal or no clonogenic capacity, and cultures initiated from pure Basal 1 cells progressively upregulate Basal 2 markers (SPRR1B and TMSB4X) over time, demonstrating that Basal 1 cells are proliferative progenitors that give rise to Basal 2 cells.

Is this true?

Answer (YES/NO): YES